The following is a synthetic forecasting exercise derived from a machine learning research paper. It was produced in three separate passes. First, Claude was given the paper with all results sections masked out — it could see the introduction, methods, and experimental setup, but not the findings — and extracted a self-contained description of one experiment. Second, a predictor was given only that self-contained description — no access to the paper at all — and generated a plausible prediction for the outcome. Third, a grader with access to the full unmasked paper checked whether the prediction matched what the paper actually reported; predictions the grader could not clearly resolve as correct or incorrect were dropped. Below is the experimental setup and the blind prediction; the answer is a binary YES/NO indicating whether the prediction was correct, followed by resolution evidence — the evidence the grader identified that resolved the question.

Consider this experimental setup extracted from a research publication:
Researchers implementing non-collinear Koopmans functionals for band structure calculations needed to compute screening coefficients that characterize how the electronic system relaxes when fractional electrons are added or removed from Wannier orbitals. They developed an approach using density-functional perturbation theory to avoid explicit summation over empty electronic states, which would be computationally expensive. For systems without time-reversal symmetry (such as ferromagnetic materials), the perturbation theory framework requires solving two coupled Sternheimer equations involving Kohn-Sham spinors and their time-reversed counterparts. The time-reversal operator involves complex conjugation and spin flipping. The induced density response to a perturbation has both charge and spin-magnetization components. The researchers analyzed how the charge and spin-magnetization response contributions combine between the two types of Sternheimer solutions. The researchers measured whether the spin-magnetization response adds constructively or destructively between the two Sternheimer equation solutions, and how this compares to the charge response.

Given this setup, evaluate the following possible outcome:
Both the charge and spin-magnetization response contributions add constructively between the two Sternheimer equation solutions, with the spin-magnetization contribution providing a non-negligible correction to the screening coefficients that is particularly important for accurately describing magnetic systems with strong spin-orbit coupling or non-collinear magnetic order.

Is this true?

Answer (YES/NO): NO